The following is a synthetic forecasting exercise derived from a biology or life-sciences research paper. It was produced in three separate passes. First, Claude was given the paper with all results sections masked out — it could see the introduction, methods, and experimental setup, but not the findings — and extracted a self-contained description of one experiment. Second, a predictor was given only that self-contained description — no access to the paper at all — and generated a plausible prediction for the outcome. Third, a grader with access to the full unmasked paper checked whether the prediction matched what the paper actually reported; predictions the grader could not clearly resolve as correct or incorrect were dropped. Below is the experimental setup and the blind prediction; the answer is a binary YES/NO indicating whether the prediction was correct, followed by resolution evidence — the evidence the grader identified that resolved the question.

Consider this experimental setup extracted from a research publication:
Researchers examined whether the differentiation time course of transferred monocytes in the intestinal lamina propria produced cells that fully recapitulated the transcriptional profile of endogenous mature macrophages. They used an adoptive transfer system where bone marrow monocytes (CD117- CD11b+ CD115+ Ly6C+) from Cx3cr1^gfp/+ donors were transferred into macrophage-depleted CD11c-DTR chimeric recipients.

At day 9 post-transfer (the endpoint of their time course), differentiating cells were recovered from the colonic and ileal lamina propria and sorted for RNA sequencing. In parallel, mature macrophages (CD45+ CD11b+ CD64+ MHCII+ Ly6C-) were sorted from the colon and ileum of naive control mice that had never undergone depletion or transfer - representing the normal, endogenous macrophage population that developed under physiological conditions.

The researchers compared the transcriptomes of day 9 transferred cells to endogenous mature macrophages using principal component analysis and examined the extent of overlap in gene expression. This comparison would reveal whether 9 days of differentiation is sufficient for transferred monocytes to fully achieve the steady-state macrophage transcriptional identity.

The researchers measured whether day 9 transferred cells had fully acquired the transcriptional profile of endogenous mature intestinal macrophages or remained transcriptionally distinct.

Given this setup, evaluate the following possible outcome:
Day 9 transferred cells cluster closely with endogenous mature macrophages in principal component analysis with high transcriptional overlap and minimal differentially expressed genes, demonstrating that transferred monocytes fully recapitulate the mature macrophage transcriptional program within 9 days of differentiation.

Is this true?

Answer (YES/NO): NO